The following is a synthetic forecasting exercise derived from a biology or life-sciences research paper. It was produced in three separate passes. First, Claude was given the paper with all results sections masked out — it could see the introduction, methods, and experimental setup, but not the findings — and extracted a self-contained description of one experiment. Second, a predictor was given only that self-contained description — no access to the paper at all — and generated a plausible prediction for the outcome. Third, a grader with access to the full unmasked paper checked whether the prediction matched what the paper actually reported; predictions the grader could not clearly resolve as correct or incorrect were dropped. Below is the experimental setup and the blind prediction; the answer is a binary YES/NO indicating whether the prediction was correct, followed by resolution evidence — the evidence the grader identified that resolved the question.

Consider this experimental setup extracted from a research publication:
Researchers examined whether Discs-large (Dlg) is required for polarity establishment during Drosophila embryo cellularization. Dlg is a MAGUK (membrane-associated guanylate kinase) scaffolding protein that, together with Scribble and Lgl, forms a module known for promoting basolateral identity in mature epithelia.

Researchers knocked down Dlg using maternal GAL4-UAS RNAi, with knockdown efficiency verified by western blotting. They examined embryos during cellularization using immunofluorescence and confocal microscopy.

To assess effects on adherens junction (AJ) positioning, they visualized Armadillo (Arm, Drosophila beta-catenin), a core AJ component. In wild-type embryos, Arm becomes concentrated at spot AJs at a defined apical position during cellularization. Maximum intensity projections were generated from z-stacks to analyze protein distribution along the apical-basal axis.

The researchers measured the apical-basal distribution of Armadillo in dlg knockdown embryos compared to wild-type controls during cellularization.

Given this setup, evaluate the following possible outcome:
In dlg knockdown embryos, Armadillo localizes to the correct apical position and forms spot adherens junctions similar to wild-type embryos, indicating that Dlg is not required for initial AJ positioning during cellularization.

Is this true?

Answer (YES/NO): NO